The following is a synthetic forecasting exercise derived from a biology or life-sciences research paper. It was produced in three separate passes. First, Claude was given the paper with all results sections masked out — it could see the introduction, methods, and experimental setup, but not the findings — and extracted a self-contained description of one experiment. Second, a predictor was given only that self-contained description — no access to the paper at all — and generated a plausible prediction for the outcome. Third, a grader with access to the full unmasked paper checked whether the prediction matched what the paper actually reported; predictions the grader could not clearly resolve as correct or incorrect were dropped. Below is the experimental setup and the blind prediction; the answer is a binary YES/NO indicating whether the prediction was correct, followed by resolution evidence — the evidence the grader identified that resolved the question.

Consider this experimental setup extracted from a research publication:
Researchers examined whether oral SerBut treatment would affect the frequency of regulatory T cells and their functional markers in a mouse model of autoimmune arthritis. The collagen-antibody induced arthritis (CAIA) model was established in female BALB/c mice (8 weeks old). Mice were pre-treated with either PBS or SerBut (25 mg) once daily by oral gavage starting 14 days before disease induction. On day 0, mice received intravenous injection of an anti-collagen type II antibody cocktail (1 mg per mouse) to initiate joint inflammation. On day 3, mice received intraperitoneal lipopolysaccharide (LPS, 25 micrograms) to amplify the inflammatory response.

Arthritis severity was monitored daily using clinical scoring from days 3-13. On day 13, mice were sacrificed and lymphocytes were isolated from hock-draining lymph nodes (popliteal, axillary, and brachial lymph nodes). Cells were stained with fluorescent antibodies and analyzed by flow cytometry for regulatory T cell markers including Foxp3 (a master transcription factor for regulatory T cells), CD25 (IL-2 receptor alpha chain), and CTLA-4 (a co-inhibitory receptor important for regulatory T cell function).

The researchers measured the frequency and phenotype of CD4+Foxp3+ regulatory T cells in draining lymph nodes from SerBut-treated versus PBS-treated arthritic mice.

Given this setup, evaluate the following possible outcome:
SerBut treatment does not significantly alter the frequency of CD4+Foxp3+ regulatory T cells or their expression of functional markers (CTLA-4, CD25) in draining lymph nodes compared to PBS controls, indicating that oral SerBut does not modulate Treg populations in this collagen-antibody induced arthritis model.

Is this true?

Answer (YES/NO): NO